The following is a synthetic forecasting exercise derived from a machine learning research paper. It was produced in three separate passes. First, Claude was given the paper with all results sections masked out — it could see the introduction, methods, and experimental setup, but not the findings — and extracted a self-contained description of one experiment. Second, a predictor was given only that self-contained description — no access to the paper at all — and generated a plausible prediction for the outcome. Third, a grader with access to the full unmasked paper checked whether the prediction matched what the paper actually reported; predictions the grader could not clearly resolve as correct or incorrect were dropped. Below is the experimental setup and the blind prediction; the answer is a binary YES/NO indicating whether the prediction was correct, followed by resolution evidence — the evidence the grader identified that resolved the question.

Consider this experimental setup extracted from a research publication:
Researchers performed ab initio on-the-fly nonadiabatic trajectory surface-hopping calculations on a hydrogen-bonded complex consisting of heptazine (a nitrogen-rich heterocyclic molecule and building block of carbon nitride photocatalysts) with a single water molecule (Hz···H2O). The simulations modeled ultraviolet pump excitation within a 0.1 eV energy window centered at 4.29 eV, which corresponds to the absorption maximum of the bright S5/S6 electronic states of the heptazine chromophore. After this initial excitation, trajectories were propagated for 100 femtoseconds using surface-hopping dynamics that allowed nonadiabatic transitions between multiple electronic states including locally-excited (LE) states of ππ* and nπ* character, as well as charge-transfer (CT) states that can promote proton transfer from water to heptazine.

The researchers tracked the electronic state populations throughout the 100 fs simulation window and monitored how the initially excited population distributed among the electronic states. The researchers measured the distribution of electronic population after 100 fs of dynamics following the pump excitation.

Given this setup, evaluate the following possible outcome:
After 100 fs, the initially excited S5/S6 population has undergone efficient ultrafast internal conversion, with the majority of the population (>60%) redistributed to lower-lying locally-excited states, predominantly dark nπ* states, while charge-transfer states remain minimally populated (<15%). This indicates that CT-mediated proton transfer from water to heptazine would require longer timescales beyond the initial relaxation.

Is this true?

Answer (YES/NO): NO